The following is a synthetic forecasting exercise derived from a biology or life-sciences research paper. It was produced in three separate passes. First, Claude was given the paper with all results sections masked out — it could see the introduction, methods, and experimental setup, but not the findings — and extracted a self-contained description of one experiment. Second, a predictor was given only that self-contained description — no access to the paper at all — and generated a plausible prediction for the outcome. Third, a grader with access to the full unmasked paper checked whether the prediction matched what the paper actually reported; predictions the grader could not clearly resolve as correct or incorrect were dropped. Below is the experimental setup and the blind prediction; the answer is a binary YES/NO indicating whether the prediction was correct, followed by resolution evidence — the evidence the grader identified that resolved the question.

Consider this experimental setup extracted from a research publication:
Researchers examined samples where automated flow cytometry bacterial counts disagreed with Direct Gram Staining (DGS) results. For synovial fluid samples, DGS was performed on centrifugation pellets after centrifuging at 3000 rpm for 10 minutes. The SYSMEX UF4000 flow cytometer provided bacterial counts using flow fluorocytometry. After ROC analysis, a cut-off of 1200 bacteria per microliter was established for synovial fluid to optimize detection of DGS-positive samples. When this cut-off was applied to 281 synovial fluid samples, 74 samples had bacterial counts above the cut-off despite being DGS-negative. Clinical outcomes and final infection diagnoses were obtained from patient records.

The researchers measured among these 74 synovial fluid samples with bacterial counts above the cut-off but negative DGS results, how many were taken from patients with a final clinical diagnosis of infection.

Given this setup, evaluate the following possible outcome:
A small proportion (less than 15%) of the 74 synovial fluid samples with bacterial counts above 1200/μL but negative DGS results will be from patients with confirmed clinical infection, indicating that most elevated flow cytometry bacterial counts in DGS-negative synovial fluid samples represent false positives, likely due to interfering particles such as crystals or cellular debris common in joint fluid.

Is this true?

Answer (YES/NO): YES